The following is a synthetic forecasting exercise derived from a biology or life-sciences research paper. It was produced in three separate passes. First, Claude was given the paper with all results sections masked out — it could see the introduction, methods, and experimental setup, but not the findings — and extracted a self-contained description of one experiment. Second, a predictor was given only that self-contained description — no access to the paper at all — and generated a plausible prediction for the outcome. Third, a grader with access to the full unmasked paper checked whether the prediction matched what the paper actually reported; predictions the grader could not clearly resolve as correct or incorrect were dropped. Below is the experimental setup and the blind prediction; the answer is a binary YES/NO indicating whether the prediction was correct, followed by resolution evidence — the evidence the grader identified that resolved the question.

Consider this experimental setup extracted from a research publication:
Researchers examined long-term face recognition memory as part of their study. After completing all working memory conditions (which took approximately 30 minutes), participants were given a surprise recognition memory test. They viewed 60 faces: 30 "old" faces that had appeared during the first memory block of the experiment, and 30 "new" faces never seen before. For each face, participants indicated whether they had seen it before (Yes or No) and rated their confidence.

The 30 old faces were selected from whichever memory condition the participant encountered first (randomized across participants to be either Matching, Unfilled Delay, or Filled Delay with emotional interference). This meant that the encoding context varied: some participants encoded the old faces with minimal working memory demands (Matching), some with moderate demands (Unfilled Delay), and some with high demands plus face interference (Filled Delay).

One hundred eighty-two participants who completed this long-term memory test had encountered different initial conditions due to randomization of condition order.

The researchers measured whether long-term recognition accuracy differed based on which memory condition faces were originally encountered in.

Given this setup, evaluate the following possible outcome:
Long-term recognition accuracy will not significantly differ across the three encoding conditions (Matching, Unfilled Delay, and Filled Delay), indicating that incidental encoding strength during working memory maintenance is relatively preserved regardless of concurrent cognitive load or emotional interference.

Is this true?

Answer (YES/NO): NO